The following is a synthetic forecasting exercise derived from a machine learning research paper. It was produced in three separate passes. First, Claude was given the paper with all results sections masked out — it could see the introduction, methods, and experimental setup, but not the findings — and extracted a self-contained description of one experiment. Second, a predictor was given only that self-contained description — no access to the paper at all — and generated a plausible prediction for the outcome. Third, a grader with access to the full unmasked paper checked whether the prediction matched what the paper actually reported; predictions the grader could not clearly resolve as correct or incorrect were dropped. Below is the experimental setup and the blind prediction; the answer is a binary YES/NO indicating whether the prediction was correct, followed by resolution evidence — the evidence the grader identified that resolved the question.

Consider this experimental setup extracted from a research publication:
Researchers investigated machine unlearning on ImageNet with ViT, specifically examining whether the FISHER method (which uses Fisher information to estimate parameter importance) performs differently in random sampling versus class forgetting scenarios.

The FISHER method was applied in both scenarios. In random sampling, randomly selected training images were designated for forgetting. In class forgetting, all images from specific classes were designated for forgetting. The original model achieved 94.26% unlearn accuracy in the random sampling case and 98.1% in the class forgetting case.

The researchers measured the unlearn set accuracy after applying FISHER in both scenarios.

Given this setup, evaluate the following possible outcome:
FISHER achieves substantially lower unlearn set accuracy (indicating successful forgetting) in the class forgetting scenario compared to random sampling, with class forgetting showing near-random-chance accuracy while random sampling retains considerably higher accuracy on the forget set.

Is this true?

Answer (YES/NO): NO